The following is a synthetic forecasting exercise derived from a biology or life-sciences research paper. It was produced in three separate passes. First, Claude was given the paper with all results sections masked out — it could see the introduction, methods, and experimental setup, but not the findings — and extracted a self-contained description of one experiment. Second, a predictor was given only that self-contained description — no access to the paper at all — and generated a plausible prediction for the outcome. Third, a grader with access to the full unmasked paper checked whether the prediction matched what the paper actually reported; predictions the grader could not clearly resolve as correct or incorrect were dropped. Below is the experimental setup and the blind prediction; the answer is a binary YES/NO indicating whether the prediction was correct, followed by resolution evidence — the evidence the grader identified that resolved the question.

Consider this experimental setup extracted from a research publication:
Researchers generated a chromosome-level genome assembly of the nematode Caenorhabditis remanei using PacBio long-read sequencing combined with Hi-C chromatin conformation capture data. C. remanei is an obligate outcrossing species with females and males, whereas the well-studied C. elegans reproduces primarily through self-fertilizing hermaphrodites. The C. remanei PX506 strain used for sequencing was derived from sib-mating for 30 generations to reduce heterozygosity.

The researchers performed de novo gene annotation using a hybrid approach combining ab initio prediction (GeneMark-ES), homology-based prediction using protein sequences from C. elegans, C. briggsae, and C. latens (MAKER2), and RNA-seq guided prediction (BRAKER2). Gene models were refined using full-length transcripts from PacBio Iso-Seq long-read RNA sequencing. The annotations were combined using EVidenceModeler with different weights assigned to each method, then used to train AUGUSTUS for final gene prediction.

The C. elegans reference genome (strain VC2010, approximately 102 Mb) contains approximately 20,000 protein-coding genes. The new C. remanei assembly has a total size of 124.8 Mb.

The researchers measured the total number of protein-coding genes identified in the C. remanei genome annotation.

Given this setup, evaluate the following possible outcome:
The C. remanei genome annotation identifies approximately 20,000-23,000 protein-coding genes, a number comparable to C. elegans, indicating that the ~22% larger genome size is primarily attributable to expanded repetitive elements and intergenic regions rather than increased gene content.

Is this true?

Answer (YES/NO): NO